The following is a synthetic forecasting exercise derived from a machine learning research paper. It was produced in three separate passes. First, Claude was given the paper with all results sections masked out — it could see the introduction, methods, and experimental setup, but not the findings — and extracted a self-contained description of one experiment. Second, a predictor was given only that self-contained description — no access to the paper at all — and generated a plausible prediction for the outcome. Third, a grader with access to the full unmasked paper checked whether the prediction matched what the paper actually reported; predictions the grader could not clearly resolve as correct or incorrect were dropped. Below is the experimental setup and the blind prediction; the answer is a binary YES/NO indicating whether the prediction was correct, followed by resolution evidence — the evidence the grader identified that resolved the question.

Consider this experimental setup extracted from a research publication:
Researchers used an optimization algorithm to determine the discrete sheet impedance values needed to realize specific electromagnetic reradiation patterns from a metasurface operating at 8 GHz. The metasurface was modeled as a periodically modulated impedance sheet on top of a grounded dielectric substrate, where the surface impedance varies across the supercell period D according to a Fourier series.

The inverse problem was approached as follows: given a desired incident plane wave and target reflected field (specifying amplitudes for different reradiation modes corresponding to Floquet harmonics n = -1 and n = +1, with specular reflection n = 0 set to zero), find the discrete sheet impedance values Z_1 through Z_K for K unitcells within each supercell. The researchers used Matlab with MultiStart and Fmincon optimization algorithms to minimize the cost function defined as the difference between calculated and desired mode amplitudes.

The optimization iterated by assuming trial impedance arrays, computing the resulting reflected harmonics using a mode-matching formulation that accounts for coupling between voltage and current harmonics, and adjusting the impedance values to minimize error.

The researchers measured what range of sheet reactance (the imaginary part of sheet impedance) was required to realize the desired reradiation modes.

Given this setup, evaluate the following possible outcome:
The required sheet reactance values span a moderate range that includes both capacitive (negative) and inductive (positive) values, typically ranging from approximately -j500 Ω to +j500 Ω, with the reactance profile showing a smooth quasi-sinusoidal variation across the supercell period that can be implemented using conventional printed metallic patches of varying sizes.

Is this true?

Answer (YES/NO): NO